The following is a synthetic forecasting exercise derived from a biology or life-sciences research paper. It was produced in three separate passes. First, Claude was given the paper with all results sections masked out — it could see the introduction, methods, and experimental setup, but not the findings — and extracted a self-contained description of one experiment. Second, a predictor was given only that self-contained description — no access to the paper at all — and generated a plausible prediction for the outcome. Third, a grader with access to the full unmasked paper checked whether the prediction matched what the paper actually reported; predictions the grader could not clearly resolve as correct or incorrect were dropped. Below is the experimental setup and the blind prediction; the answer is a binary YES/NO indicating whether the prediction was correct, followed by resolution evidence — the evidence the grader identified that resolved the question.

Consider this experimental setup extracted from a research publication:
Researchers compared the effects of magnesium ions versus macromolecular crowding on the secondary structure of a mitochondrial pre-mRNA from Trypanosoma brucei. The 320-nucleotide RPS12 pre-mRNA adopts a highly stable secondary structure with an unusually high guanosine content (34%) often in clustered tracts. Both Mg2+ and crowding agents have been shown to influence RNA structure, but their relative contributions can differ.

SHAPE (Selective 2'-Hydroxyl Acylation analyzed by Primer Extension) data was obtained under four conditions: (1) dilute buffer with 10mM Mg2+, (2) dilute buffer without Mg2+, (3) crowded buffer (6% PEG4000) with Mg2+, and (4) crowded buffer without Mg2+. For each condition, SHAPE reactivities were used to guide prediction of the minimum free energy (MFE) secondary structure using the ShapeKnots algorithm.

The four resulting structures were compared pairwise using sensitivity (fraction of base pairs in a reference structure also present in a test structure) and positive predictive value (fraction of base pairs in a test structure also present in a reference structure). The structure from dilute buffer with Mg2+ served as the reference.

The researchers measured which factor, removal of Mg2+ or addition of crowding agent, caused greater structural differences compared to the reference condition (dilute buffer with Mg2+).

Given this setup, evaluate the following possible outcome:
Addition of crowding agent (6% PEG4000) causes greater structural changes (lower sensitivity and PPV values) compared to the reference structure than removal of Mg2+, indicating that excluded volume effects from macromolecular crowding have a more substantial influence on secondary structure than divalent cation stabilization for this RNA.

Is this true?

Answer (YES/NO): NO